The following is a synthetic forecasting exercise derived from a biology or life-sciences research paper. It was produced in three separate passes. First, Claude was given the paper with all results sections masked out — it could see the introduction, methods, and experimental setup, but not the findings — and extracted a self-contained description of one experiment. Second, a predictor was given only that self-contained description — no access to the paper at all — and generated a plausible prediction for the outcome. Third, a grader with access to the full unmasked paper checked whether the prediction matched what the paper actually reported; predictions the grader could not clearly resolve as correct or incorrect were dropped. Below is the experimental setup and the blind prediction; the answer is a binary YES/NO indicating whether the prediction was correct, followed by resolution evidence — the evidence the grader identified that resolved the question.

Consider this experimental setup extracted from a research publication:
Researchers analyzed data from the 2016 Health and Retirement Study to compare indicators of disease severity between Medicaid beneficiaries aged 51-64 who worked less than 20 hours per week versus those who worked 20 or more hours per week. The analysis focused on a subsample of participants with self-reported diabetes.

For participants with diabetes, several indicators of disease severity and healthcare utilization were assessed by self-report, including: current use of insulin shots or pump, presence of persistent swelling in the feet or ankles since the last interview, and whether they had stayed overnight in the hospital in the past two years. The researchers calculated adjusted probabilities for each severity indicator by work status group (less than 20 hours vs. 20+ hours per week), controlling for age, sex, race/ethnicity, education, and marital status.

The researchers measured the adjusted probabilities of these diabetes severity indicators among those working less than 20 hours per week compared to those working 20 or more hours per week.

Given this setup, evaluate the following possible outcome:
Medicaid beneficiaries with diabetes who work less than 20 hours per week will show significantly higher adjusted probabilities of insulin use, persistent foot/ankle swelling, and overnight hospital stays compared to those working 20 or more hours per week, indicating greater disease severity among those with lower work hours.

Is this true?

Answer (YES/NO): NO